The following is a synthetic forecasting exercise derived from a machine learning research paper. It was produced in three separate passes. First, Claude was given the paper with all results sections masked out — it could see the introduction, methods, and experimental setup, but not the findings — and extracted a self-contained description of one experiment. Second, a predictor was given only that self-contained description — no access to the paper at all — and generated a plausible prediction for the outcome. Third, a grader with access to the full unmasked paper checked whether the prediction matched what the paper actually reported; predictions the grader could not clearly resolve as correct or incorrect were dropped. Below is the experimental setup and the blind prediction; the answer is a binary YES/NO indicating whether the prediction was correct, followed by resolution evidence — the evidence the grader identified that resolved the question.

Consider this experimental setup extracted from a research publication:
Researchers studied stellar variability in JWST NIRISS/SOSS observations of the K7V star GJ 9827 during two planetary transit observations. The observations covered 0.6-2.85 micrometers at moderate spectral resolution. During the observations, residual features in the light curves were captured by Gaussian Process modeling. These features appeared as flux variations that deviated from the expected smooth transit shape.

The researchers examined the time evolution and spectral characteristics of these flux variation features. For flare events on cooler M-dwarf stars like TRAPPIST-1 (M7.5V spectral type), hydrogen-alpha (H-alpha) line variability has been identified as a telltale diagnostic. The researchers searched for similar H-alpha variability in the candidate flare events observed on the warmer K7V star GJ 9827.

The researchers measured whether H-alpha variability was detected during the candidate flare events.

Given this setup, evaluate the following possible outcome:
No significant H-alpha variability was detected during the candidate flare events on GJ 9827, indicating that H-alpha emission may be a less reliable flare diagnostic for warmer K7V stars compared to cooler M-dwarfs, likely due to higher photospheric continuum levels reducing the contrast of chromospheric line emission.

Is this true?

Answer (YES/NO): YES